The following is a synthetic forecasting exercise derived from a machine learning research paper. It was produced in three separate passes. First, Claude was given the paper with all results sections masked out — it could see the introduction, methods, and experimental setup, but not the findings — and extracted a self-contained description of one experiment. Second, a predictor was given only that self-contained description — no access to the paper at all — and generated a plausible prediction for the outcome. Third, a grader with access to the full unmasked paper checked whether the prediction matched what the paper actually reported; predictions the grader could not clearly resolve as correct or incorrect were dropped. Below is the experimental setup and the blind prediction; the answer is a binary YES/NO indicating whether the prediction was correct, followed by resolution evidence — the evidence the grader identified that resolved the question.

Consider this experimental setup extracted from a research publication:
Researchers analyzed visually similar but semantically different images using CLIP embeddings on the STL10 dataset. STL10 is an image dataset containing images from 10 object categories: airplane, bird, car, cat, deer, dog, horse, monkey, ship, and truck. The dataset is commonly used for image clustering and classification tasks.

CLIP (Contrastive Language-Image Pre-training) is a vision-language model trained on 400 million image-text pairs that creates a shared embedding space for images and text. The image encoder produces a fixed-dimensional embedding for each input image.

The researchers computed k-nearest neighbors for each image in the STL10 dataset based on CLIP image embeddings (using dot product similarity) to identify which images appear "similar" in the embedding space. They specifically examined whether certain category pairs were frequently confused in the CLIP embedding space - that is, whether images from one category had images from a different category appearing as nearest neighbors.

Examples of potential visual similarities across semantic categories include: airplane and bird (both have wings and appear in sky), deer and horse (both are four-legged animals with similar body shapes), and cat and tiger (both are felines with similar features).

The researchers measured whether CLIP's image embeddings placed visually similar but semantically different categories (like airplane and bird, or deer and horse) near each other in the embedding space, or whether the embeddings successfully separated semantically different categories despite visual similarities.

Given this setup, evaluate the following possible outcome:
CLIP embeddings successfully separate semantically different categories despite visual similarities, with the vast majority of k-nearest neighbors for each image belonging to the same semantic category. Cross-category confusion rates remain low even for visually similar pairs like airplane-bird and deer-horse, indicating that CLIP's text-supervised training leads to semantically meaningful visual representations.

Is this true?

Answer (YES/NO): NO